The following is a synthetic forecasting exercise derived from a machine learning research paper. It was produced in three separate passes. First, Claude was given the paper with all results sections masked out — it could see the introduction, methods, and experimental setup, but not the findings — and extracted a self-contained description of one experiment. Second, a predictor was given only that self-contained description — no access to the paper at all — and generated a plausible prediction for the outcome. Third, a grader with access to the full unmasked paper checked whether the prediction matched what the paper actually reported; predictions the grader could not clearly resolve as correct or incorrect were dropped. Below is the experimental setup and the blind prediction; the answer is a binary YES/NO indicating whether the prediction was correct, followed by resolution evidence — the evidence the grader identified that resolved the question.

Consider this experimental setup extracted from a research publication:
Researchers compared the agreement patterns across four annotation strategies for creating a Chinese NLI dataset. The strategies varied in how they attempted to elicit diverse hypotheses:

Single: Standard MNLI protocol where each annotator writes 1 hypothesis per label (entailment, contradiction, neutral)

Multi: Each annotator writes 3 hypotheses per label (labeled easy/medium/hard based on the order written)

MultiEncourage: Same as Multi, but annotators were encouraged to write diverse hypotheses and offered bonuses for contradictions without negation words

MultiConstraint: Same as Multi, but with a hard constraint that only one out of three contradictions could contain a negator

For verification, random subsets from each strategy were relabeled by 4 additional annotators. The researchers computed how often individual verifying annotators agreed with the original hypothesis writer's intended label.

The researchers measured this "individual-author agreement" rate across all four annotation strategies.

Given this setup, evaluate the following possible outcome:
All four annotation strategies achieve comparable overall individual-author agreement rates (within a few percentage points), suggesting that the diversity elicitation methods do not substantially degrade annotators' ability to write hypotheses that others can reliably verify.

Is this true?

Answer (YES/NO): YES